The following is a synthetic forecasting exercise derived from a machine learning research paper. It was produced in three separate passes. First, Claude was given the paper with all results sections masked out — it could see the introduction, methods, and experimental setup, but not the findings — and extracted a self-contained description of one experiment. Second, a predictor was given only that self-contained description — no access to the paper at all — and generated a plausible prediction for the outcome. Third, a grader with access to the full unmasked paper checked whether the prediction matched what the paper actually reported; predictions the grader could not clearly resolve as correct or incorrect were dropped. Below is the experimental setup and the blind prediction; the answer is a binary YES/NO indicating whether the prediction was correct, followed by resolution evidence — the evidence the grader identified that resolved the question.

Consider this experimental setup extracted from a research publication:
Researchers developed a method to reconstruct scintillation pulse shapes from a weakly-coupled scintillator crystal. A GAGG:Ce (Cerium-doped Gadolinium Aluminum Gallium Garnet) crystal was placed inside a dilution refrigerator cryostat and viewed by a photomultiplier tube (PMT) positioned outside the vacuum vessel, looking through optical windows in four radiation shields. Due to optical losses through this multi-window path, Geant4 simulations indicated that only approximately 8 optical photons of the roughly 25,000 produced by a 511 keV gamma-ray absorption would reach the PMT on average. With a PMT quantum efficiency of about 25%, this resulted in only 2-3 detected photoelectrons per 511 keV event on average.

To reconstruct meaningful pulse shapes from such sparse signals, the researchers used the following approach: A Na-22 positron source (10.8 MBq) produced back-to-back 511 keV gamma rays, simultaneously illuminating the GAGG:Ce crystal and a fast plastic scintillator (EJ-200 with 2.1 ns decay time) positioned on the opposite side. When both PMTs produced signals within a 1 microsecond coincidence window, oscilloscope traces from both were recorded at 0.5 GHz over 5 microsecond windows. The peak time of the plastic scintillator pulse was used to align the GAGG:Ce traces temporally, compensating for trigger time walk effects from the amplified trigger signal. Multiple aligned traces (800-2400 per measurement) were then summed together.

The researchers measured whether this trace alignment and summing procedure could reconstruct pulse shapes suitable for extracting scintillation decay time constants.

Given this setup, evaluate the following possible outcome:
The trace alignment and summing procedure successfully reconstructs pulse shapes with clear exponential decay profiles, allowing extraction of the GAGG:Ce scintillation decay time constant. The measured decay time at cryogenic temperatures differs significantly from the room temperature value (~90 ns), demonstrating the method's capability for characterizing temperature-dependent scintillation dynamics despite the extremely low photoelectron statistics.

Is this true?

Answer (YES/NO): NO